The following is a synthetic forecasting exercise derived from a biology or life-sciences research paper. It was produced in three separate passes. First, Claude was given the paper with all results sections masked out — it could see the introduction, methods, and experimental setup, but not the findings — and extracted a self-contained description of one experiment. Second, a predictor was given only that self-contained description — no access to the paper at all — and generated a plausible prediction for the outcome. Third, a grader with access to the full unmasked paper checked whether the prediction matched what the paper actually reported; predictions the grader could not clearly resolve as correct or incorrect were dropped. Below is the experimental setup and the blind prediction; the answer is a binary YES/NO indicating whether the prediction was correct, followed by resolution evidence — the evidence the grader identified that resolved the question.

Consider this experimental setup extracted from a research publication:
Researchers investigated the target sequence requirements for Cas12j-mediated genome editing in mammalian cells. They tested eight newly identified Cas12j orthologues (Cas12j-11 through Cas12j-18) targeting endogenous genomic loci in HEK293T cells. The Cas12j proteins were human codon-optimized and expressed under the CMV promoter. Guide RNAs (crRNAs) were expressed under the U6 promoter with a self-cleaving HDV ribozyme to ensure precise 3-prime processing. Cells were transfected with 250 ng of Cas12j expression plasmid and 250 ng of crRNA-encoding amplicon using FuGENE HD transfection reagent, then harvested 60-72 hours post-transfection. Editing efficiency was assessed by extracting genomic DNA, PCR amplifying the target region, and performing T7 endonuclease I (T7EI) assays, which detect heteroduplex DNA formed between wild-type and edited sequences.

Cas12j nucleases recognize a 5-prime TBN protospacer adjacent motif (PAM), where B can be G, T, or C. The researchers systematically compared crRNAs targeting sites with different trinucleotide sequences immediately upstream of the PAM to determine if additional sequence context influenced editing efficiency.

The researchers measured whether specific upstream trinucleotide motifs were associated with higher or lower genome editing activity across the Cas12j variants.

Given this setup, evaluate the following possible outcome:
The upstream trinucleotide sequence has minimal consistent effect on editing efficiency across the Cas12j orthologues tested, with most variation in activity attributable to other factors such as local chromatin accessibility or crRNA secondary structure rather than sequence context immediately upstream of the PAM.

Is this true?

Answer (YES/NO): NO